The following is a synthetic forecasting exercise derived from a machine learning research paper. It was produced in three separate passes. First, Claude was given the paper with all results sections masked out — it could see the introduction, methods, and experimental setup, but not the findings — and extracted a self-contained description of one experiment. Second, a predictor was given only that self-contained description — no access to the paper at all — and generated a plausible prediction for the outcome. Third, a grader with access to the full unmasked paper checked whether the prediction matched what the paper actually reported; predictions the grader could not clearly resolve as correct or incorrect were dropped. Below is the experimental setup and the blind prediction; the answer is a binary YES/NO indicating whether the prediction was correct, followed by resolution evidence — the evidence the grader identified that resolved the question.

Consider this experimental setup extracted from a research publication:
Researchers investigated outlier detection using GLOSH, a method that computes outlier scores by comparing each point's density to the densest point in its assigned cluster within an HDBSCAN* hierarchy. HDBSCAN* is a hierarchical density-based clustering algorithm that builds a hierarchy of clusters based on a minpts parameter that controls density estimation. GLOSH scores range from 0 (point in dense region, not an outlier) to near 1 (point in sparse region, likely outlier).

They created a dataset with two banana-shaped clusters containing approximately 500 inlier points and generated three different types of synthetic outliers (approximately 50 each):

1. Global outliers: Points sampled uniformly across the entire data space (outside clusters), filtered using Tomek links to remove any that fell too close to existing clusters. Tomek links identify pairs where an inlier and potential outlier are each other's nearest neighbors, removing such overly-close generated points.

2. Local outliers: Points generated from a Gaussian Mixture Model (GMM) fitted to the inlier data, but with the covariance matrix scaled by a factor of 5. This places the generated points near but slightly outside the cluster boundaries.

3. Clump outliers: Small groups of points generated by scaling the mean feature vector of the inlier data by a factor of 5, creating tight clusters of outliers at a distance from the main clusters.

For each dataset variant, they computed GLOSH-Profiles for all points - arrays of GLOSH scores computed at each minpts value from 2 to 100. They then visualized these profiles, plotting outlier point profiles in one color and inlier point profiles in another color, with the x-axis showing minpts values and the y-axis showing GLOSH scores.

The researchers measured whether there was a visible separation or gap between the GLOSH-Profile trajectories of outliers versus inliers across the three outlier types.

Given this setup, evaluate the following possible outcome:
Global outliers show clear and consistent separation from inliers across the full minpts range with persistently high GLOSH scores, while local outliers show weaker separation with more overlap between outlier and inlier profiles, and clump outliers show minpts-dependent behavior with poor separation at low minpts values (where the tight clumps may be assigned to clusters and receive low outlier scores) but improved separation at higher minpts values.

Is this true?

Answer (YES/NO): NO